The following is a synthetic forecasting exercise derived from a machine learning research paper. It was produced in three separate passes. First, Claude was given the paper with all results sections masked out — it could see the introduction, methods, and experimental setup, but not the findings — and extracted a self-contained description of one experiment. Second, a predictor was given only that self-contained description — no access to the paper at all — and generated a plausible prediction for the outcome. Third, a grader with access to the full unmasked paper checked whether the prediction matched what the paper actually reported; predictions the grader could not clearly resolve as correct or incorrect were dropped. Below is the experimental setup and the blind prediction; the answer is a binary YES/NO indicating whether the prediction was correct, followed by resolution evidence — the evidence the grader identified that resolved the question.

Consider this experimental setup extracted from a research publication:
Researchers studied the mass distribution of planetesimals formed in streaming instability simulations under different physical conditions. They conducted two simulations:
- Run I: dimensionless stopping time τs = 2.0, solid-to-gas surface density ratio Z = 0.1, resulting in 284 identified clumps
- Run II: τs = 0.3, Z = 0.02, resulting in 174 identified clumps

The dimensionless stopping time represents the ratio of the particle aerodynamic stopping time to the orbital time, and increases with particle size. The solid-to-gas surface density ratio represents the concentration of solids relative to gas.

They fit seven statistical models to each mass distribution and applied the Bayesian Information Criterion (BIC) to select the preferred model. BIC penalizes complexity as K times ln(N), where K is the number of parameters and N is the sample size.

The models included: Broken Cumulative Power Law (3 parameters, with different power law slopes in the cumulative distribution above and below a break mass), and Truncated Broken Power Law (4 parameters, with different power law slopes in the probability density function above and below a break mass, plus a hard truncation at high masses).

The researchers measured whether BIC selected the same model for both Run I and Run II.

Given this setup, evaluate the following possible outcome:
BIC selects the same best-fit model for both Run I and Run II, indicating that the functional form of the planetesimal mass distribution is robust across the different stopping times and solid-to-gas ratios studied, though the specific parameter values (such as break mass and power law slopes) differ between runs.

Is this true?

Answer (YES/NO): NO